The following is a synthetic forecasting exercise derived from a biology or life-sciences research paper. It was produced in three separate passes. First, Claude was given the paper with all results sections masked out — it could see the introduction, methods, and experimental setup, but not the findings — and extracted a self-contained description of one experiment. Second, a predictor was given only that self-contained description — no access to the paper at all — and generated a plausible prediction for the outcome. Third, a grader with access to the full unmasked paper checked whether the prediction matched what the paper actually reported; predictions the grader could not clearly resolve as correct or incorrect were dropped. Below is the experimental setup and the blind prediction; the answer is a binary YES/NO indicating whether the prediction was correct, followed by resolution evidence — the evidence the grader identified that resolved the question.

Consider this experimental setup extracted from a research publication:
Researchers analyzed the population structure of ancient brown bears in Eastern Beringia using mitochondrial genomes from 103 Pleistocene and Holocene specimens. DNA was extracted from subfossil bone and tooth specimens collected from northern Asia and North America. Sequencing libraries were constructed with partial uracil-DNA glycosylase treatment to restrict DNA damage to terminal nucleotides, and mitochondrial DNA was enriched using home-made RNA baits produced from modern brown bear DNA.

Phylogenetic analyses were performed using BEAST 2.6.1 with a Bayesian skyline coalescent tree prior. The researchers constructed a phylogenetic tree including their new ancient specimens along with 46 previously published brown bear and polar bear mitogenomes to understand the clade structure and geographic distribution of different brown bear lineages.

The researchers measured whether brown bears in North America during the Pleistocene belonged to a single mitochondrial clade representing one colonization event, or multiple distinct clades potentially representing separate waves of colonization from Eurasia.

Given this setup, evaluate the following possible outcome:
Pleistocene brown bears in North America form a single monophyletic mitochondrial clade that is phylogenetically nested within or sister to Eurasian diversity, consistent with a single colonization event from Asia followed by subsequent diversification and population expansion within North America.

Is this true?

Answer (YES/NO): NO